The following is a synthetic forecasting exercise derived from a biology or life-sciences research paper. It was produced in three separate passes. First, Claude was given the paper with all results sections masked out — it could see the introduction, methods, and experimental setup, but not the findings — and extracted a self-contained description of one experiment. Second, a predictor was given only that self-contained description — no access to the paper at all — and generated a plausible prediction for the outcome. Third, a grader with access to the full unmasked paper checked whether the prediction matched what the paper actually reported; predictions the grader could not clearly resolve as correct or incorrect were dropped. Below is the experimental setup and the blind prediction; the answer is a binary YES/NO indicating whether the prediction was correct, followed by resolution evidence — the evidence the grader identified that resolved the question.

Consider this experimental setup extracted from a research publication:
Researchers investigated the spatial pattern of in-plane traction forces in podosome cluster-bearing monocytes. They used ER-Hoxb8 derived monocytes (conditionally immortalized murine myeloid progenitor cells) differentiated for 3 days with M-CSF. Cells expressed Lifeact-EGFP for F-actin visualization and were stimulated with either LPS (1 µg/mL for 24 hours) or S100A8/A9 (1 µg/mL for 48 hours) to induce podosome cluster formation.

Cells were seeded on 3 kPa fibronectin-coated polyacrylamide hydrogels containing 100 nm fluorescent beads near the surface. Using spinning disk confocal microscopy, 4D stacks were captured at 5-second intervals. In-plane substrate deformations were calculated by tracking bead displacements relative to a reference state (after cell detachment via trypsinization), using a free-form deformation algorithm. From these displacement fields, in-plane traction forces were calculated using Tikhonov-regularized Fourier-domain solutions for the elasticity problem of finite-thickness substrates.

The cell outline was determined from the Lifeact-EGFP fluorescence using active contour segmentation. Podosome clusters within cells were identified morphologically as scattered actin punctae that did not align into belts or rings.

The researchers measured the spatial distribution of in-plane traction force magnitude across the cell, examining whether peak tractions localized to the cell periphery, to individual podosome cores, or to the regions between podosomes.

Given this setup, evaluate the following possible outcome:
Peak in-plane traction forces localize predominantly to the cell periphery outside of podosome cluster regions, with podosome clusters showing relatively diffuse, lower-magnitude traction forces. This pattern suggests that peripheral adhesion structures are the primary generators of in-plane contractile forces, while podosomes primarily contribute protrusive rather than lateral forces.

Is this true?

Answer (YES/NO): NO